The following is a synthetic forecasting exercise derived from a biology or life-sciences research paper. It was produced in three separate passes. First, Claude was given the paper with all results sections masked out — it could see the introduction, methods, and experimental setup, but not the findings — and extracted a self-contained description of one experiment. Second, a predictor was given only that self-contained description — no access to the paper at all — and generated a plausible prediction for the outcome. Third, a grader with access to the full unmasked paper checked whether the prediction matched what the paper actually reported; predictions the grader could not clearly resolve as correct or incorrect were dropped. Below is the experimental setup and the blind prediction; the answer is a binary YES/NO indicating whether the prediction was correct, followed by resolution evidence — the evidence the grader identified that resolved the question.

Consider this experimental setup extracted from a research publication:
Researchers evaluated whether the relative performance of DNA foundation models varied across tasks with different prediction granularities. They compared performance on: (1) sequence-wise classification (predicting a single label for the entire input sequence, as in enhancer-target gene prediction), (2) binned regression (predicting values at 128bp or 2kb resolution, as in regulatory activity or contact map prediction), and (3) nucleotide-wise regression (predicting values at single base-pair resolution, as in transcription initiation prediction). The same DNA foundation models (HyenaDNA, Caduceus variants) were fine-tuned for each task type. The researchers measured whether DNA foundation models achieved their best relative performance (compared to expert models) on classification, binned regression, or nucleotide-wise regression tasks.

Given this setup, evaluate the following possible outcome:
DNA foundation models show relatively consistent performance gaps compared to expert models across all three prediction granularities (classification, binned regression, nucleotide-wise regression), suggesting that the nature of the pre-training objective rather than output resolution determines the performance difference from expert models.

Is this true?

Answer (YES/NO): NO